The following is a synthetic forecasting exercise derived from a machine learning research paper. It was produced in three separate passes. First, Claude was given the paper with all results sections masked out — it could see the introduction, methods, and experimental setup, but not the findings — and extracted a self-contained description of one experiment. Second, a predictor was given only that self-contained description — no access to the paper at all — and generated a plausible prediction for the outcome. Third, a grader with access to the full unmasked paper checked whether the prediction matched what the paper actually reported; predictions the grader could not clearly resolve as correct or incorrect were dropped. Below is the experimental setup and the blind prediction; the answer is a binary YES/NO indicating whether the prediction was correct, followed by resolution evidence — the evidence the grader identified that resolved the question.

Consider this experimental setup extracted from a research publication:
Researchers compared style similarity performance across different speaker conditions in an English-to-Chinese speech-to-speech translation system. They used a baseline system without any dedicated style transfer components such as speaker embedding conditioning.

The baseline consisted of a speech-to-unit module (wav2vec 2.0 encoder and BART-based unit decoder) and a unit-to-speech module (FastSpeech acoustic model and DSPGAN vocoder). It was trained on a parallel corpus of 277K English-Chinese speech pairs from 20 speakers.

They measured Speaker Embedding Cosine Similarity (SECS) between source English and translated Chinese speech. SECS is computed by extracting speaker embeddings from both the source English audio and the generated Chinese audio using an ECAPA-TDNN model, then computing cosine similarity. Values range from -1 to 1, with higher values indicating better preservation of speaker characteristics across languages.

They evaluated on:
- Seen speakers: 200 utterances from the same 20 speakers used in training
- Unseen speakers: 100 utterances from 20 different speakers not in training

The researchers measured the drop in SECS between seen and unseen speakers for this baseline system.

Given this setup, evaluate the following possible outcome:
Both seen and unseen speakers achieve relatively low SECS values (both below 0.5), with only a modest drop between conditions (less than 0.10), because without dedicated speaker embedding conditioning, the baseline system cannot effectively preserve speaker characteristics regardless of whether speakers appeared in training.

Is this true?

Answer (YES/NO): NO